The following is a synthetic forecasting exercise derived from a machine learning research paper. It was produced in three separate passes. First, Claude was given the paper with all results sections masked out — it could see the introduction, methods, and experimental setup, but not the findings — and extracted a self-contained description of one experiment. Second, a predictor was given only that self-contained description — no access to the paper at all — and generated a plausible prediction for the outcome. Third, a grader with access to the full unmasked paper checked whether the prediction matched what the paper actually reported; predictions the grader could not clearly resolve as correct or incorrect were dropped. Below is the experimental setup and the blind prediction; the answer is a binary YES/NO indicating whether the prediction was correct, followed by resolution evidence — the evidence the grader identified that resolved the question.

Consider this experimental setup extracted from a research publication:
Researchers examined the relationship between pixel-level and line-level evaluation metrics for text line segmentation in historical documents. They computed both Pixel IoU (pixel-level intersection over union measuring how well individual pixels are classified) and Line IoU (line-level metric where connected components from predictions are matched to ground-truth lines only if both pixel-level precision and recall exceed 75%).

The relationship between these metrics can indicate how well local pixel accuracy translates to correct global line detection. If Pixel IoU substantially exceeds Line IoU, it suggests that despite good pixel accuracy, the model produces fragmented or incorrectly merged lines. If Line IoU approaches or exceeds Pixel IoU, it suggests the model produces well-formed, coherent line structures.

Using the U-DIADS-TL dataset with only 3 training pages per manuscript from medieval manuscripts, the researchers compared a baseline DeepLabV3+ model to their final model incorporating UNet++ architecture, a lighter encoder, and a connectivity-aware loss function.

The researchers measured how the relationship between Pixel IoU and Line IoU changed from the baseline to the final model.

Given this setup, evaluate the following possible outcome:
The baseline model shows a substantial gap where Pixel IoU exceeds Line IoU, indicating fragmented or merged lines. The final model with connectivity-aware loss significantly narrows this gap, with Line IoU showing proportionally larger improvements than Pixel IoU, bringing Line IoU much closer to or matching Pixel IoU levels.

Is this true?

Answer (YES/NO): NO